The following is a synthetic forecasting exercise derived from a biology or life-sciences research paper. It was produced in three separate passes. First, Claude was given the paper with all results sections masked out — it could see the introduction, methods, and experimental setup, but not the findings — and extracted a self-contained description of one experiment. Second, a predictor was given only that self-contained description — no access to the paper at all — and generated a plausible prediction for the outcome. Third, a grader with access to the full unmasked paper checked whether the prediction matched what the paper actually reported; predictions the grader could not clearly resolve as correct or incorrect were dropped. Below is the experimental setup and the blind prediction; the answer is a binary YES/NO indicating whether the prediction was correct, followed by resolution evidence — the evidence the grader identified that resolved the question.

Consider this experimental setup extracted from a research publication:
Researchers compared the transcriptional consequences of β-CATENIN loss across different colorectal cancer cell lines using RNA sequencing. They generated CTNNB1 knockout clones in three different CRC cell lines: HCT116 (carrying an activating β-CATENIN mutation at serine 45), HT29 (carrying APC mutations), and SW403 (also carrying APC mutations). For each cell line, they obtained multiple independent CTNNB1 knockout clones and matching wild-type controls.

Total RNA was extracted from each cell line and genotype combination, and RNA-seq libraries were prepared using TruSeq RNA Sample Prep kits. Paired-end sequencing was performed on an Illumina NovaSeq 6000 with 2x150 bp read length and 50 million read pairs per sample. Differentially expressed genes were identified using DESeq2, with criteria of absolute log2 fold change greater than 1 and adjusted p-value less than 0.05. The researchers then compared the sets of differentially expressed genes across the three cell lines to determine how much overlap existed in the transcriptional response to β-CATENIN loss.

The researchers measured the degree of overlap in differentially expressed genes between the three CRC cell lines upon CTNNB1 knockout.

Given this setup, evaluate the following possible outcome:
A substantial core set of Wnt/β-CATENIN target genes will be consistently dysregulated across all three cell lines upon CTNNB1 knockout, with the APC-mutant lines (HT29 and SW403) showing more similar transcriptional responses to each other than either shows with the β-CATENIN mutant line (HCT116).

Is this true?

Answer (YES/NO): NO